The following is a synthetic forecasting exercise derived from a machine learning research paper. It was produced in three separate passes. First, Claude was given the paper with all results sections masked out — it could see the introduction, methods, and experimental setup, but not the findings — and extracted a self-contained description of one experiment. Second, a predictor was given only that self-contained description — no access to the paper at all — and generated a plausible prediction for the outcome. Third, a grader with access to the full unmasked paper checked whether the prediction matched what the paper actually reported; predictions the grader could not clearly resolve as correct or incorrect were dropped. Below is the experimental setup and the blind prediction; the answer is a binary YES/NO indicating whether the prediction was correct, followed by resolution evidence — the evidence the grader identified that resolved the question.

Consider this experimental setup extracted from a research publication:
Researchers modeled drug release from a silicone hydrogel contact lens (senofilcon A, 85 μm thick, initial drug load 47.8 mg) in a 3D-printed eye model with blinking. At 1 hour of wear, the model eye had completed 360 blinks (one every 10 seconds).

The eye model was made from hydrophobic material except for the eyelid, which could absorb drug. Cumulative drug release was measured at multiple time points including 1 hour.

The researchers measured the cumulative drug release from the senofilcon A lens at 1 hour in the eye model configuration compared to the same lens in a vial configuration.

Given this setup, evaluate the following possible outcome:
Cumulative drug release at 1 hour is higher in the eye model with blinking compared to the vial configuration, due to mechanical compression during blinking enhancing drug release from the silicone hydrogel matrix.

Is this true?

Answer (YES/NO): NO